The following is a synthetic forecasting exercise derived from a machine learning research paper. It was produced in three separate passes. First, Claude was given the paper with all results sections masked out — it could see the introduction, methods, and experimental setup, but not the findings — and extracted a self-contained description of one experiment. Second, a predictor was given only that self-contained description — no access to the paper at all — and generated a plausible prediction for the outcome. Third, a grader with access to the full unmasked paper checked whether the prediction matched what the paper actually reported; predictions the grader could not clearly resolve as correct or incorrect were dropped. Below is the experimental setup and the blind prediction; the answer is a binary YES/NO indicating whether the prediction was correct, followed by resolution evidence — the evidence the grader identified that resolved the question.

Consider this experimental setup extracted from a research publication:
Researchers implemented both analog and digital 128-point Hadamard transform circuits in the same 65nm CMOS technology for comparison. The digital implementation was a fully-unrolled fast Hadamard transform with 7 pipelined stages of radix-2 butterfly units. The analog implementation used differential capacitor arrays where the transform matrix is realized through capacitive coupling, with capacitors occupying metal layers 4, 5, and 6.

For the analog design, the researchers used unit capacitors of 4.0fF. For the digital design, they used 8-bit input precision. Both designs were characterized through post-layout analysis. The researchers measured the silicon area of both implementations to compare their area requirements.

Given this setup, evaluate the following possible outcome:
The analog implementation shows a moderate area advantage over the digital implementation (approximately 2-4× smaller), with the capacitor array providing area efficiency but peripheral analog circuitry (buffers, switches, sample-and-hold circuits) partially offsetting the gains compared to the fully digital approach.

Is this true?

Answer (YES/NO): NO